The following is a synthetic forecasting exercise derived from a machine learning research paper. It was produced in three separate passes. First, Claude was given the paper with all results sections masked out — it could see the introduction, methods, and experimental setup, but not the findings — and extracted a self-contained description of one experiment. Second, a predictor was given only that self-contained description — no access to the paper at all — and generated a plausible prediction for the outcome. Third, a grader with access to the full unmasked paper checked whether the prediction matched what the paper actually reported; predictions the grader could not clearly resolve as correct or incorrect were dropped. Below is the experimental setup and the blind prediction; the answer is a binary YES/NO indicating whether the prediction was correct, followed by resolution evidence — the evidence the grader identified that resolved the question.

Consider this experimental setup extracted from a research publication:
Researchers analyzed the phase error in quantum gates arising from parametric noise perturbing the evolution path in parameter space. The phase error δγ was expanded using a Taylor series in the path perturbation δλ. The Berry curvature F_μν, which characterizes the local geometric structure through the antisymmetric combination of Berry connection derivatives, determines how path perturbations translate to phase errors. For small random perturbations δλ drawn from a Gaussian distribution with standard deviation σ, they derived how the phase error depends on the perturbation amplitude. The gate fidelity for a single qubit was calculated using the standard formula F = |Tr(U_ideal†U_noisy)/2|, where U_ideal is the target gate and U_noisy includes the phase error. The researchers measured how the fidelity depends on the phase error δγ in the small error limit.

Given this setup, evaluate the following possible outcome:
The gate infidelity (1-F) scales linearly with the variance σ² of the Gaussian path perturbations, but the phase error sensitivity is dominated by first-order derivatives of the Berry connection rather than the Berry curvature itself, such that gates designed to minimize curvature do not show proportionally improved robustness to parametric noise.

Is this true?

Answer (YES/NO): NO